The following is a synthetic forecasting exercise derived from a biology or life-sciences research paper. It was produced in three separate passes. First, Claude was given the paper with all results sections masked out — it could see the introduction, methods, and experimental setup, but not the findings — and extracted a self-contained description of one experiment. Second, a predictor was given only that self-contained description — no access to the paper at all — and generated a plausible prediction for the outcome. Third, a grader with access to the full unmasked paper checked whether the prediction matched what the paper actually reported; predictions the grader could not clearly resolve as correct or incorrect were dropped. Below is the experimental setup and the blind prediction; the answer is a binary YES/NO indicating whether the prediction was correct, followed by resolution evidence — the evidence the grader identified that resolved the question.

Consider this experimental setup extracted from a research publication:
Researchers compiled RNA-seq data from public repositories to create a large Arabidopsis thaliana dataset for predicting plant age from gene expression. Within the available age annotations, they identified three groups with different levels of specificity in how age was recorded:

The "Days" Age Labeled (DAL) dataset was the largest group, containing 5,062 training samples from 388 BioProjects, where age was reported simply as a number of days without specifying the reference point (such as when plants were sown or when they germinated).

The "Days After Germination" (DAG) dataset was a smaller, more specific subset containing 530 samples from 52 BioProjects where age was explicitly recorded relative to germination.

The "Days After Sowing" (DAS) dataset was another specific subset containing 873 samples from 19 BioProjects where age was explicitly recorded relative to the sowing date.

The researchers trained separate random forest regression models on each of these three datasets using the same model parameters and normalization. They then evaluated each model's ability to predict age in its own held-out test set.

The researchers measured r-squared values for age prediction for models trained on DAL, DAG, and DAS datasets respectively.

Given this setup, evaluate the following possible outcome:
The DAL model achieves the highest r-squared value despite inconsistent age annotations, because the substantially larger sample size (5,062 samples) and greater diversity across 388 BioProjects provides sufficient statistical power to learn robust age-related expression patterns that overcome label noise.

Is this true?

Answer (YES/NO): YES